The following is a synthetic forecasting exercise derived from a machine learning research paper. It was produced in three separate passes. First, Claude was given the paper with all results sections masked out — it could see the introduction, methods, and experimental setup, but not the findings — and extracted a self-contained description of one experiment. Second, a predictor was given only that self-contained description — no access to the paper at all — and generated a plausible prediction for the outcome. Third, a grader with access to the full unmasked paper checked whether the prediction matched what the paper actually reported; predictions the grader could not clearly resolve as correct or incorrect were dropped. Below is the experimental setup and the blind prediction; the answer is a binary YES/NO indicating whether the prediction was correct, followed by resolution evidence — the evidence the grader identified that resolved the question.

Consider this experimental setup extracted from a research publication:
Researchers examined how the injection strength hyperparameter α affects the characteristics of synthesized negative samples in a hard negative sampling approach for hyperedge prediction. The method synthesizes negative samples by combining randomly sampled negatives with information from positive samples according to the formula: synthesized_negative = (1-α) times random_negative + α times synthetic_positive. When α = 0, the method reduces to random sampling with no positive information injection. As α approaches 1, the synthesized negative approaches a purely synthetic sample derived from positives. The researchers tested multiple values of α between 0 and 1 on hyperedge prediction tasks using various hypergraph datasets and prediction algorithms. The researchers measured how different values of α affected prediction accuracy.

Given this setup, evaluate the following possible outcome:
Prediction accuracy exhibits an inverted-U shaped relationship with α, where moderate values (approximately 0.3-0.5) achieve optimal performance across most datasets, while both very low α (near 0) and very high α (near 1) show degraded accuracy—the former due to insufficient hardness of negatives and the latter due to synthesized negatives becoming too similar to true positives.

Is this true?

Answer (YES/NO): NO